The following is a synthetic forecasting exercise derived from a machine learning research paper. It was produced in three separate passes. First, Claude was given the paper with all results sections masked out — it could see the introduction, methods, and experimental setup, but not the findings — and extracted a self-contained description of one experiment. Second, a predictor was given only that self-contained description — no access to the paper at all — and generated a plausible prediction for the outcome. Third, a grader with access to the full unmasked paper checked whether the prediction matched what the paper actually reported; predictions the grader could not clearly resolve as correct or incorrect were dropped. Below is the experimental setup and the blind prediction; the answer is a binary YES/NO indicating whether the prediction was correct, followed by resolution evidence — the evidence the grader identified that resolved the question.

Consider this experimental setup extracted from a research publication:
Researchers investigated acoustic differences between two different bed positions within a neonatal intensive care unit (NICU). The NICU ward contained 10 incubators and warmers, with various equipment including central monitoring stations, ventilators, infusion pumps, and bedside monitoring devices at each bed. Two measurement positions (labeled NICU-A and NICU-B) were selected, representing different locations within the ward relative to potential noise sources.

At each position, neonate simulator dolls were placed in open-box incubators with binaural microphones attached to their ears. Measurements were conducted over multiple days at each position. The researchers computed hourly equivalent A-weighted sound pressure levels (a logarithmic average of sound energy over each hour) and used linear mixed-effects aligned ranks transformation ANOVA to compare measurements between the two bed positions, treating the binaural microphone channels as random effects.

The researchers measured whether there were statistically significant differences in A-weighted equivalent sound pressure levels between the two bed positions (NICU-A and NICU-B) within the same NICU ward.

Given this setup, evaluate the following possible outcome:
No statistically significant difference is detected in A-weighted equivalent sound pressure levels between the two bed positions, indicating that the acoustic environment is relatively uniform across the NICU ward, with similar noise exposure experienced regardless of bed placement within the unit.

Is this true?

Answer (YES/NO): NO